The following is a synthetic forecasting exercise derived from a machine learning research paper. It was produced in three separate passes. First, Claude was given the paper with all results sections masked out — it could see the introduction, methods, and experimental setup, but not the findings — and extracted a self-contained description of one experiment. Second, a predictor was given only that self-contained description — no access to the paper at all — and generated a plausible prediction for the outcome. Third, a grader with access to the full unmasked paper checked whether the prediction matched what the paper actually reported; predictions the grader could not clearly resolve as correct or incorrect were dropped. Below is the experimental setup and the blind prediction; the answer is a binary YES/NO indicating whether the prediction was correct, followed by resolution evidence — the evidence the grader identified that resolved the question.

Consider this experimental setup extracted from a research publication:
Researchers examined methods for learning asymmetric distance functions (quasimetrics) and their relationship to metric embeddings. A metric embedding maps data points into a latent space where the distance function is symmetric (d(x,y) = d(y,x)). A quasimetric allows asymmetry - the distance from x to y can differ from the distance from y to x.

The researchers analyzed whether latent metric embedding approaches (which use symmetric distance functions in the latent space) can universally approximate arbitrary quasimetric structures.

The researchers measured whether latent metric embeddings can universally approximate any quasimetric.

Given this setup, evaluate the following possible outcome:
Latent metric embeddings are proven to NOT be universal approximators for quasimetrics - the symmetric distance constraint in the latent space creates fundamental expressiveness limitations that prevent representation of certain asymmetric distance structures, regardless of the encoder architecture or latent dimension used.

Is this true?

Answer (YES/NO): YES